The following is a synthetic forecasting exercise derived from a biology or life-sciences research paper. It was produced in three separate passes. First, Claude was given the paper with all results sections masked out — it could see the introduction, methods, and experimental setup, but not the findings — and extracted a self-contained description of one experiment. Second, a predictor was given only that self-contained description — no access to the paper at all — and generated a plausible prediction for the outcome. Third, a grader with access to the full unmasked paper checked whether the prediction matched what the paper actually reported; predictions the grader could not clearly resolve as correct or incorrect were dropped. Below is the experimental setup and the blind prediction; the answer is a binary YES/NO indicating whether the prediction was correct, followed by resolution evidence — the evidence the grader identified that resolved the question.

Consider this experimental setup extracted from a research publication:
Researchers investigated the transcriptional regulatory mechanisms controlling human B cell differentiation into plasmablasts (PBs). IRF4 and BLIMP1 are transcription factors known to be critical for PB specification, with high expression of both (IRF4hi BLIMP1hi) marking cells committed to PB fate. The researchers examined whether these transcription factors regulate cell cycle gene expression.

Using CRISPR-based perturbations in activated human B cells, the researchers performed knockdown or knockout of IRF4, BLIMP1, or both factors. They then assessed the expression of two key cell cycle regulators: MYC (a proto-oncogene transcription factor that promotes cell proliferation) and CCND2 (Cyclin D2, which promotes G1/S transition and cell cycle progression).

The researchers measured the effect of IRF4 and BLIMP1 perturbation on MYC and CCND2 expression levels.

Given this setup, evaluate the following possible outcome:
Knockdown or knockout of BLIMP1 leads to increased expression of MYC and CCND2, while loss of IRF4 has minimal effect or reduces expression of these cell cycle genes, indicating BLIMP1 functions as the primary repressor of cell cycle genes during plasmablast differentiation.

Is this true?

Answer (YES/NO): NO